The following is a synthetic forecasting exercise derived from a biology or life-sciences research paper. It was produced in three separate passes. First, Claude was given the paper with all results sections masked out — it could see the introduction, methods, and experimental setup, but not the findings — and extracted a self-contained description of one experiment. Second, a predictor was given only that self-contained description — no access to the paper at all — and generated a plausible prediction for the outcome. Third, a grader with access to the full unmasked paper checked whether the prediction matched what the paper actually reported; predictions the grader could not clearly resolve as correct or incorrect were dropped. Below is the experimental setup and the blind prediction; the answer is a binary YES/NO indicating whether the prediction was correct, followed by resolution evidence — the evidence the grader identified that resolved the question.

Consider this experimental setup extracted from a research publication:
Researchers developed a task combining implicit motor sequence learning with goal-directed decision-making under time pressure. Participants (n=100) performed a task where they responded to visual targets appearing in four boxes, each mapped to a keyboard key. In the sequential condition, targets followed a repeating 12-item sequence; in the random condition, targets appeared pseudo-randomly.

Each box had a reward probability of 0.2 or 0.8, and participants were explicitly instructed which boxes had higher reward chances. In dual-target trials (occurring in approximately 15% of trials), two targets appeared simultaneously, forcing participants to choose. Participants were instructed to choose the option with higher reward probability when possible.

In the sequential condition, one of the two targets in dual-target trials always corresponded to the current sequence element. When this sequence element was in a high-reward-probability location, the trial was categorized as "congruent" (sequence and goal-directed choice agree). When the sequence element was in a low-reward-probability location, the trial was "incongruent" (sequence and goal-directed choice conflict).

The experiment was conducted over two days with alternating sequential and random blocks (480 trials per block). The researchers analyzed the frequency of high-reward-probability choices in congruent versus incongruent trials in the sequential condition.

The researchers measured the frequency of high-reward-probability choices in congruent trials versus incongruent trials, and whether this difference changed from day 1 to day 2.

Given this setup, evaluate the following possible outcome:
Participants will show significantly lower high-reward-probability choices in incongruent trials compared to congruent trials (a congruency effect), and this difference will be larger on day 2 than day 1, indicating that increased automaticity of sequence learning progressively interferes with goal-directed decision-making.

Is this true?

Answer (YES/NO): YES